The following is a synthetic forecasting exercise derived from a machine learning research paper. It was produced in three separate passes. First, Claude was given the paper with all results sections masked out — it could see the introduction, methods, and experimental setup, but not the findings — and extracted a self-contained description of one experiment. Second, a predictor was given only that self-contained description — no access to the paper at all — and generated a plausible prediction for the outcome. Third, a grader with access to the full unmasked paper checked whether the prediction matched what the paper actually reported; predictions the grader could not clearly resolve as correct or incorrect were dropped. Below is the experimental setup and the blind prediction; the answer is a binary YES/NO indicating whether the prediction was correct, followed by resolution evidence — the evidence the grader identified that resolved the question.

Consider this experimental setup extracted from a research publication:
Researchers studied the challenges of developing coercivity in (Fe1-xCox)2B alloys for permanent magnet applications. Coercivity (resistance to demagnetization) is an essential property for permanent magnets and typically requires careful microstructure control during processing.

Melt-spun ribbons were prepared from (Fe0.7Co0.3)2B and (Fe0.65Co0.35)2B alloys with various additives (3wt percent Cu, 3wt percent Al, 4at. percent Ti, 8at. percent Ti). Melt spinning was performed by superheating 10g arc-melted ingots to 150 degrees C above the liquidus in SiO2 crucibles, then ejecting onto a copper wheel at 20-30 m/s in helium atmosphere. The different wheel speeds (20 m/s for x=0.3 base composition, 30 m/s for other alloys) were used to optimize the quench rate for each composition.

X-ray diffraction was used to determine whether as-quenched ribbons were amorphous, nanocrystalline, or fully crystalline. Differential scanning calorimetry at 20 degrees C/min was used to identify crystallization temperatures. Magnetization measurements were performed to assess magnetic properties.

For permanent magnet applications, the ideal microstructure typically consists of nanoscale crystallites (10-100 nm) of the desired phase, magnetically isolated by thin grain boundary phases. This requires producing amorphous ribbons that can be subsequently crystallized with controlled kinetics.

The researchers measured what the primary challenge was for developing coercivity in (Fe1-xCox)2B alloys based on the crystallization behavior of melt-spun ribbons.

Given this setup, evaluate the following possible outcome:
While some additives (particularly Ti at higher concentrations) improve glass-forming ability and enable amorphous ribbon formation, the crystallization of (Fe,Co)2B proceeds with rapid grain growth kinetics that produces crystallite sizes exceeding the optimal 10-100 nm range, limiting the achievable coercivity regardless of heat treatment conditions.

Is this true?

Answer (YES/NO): NO